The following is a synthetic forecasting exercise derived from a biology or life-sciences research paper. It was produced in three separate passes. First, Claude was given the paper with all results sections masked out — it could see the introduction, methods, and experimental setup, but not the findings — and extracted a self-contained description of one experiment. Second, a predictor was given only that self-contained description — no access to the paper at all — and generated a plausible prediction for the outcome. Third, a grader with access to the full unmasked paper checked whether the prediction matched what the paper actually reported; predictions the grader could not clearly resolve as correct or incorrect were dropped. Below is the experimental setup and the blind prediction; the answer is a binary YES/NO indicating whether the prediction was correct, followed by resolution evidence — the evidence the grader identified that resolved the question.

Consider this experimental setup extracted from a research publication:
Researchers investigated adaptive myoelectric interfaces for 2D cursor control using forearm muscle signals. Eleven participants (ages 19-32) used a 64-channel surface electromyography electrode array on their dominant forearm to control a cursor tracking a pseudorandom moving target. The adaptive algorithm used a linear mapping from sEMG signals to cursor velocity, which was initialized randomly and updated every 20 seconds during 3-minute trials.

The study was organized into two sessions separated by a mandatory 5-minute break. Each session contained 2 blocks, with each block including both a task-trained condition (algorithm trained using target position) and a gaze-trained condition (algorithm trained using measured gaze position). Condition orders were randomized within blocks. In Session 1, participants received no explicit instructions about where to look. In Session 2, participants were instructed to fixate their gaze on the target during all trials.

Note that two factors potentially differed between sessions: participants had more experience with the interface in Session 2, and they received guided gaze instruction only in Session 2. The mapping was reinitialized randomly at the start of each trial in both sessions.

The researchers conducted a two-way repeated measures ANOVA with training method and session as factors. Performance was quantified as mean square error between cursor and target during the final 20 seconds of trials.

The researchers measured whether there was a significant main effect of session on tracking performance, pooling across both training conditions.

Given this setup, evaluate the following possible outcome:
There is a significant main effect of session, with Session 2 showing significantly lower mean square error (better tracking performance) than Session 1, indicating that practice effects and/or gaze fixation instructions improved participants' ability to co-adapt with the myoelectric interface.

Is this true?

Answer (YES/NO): NO